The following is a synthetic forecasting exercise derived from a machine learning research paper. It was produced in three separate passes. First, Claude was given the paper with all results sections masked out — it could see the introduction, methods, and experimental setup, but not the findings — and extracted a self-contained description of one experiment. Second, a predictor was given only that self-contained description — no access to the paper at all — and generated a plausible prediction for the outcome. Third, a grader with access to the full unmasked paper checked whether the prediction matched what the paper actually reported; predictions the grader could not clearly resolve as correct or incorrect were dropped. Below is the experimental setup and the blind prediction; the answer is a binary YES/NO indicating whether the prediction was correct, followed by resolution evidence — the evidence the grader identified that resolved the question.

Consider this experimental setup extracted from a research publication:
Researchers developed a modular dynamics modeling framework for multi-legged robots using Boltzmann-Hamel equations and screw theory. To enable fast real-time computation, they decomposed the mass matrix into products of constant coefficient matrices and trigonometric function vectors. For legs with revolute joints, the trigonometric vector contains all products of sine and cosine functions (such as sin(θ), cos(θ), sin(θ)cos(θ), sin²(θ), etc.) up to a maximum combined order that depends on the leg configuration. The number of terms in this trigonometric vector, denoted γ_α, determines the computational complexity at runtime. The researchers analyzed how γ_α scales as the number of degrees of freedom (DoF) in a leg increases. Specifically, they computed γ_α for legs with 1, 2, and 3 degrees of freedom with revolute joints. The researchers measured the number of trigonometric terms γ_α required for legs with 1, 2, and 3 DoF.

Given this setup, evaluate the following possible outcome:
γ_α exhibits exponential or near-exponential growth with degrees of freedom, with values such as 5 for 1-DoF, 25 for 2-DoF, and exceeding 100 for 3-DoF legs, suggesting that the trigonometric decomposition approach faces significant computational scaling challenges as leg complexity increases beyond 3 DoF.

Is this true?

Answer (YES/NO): NO